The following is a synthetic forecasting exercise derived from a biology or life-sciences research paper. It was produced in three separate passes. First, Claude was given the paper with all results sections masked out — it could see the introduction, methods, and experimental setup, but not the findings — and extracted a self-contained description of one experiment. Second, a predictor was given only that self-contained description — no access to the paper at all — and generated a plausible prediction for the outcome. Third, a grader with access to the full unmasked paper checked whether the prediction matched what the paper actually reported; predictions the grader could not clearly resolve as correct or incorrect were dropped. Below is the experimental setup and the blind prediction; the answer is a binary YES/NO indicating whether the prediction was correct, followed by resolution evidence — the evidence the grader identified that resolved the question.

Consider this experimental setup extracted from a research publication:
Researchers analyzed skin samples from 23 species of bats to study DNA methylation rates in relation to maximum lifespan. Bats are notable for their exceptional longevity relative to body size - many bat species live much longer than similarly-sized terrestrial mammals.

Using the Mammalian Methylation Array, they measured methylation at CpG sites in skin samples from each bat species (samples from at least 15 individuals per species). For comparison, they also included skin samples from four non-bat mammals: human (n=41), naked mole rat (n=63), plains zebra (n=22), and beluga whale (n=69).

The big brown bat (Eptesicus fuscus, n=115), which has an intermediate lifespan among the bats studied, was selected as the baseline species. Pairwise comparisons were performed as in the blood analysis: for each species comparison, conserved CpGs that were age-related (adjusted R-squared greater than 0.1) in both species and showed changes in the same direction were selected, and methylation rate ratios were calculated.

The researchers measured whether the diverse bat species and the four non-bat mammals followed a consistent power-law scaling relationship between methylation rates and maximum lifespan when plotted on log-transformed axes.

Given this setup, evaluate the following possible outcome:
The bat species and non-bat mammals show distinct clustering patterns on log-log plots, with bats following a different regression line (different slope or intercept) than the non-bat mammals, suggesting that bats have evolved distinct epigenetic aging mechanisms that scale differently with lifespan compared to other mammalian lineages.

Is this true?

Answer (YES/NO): NO